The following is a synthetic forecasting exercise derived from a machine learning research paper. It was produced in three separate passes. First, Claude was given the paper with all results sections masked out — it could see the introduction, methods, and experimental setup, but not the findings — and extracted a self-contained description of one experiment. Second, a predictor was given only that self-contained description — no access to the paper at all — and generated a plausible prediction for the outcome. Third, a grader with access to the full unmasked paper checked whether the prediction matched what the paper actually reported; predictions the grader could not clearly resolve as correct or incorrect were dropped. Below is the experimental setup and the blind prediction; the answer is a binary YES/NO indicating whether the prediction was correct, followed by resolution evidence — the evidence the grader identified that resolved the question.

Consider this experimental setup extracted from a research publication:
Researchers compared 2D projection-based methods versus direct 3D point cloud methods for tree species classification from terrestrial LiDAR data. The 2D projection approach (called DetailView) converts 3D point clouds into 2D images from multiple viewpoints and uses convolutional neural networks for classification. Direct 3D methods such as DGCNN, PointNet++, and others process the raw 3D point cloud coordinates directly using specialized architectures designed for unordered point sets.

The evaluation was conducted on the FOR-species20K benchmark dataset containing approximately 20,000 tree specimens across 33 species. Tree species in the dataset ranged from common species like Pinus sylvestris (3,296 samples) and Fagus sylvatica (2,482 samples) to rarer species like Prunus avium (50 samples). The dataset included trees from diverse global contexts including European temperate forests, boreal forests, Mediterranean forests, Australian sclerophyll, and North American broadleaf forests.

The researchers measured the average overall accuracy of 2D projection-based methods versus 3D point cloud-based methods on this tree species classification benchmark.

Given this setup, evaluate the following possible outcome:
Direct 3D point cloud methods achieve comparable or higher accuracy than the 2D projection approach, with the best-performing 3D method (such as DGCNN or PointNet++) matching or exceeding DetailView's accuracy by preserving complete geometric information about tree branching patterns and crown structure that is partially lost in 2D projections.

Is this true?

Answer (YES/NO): NO